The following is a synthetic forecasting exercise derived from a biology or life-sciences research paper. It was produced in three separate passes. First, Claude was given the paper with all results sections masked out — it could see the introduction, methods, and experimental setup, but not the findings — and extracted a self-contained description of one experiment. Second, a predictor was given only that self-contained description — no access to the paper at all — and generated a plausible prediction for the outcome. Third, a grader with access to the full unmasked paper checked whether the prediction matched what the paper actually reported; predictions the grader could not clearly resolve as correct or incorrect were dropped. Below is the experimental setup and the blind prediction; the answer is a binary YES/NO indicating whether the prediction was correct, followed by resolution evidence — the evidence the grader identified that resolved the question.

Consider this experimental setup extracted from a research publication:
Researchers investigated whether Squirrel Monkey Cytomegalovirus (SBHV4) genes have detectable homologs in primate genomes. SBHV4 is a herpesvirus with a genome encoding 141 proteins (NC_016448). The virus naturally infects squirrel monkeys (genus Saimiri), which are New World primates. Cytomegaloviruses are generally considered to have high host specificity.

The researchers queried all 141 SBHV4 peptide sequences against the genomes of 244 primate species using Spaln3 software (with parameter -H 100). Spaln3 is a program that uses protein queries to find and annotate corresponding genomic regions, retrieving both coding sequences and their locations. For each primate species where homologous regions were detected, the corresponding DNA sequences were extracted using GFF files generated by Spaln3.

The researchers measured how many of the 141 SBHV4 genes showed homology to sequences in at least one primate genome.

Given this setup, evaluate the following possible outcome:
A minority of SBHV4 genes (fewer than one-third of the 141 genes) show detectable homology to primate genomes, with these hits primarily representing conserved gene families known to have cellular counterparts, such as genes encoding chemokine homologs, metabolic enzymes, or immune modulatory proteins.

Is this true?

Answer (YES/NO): YES